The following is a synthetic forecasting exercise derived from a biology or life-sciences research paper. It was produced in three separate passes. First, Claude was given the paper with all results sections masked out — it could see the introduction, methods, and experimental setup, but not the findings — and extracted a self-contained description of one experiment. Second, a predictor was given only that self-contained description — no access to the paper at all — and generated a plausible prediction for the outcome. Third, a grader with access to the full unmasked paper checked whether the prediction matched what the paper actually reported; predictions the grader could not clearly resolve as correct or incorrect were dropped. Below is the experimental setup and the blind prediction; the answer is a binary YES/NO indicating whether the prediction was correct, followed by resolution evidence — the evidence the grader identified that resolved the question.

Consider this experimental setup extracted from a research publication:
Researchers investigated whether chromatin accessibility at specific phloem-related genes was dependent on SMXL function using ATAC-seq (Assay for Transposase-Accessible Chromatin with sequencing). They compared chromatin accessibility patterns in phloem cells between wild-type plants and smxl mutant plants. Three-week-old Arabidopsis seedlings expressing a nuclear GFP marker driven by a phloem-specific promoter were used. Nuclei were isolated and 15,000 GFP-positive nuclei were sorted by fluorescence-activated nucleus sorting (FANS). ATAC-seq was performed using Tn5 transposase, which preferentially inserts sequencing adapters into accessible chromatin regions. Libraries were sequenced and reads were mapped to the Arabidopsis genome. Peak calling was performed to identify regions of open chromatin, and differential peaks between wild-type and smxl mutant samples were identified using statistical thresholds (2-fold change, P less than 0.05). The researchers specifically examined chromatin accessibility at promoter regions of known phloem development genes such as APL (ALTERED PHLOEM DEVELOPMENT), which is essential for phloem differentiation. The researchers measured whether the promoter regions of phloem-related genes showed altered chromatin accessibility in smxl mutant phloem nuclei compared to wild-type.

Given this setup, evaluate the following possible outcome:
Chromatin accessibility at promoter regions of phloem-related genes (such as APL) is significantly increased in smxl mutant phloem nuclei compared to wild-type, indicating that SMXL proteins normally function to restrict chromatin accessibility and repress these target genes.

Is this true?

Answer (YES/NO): NO